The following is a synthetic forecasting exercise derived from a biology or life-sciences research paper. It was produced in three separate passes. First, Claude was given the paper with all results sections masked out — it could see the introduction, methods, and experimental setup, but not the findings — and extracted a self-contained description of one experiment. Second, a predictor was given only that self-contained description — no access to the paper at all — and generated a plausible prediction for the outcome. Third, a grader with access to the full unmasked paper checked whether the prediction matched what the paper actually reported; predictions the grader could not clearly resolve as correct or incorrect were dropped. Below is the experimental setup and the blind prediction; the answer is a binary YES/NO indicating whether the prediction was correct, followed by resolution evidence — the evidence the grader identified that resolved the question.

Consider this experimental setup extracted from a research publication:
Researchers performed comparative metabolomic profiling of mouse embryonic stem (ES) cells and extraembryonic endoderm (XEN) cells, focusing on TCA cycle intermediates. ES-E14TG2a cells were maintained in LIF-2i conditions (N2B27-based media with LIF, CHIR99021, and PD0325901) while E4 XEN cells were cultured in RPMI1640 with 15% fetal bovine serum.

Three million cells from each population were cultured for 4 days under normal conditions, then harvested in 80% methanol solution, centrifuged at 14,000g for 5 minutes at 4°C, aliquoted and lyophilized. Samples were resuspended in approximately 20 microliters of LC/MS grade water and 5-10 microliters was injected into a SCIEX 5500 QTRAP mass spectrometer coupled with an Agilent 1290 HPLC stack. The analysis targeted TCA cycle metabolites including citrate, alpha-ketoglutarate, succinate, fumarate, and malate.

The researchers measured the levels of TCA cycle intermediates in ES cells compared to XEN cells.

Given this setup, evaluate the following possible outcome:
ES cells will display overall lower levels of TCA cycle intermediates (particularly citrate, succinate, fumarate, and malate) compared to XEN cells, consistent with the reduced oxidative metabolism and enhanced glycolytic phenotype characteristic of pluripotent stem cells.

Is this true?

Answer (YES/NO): NO